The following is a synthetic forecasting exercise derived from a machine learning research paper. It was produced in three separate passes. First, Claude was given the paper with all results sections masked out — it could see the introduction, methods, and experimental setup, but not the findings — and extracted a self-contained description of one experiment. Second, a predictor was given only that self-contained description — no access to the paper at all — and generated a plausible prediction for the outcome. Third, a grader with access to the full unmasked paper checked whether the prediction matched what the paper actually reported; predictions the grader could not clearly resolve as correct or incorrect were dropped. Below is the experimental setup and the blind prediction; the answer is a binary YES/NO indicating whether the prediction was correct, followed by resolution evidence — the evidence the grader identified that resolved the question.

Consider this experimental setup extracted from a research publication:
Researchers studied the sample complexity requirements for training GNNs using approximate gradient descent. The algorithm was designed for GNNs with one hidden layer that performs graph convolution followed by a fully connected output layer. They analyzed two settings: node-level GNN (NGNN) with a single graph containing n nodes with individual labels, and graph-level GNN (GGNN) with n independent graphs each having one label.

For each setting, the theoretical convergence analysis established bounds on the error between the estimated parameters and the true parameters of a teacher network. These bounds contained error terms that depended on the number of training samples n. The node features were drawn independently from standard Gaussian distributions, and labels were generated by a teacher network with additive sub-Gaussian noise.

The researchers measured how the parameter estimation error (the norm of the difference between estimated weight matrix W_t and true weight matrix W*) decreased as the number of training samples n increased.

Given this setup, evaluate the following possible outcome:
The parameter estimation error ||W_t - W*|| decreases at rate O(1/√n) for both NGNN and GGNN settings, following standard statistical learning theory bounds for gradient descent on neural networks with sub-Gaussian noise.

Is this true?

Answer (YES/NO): NO